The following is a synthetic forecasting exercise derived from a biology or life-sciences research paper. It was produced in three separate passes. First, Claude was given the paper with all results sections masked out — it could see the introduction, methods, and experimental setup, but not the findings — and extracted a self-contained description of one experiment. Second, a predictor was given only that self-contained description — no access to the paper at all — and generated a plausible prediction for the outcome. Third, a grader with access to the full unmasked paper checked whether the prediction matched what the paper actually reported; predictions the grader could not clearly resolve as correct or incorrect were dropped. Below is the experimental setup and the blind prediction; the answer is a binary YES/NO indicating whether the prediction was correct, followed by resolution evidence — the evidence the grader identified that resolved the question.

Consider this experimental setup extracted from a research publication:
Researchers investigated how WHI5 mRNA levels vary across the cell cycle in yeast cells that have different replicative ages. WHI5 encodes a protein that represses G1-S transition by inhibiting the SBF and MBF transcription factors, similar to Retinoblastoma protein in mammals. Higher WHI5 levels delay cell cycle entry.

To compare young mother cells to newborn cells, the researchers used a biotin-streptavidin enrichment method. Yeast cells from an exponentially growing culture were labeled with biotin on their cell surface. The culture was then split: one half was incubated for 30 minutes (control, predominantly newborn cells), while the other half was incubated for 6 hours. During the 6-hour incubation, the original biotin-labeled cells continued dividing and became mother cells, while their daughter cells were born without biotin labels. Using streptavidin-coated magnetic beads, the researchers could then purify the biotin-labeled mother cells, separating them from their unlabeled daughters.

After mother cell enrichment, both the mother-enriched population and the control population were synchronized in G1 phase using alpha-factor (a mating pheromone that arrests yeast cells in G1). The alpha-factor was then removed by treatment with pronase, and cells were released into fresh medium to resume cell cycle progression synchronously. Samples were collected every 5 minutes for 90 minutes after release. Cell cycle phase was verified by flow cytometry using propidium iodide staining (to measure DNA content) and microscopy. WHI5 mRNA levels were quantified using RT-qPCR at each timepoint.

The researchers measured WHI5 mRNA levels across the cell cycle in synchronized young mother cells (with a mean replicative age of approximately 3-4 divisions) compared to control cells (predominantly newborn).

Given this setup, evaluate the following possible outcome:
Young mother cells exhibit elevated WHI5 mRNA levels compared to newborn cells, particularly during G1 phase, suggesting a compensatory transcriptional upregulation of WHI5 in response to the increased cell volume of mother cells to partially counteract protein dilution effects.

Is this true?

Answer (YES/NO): NO